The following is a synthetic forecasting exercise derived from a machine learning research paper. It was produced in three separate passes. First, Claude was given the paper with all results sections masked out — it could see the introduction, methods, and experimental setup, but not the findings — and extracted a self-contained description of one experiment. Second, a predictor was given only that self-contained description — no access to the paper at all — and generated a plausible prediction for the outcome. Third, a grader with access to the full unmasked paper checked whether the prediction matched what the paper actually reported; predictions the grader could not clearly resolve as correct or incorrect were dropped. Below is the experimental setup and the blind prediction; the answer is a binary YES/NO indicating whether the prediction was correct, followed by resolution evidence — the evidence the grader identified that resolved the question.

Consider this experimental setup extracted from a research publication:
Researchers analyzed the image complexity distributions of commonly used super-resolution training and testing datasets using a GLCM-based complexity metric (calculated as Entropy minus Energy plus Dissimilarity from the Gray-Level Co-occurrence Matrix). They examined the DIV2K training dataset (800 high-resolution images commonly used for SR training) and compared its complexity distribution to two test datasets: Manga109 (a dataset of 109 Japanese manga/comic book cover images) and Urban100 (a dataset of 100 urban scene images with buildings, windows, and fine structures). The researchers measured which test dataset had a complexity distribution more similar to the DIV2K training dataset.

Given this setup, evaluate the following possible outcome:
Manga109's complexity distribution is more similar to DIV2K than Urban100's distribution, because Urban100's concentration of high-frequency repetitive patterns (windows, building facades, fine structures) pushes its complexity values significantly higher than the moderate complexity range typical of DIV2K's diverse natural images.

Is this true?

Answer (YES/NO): YES